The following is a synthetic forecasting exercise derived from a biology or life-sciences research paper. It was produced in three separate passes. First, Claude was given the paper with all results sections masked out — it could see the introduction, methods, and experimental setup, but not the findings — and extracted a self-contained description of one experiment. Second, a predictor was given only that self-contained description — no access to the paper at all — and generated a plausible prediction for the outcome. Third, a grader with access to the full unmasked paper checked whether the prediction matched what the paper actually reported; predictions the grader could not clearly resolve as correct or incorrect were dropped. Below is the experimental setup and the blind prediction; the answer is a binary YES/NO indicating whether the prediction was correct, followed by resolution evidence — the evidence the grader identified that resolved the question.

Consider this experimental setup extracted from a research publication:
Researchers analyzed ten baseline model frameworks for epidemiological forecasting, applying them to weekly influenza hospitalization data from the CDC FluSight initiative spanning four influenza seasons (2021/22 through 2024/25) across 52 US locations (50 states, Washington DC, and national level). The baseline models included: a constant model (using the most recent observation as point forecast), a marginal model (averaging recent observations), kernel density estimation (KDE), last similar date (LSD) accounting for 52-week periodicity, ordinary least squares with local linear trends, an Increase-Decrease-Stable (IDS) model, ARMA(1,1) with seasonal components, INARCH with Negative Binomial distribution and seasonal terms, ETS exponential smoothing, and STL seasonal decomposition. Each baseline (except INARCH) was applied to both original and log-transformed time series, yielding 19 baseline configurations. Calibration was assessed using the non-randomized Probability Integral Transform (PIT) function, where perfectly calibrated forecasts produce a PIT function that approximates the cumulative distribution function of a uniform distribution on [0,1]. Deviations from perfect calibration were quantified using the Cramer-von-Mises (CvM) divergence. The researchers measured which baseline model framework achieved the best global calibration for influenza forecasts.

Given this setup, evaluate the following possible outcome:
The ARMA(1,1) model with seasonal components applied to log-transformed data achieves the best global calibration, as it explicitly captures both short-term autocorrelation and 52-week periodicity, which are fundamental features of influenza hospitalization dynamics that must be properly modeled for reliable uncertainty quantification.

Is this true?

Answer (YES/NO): YES